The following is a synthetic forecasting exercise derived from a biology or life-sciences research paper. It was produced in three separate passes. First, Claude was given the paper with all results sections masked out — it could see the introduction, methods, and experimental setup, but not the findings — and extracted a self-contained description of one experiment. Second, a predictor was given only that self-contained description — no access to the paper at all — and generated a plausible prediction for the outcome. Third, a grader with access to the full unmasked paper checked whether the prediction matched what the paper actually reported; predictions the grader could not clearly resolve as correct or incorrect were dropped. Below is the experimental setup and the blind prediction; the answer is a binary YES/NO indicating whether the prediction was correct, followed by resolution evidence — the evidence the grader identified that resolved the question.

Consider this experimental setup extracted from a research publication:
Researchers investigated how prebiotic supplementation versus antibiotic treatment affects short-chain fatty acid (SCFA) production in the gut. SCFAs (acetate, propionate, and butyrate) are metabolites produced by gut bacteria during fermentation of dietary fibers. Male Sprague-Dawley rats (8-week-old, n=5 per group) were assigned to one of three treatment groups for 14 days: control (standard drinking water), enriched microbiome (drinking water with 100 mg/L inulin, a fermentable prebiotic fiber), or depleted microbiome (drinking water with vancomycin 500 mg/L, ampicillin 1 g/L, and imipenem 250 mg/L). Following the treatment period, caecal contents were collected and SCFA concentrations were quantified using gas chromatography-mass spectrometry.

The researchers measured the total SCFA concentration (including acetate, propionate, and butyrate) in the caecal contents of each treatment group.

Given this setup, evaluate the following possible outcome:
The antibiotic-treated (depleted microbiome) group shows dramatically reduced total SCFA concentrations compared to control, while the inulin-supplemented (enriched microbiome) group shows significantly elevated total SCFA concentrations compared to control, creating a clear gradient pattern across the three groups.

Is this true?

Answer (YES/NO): YES